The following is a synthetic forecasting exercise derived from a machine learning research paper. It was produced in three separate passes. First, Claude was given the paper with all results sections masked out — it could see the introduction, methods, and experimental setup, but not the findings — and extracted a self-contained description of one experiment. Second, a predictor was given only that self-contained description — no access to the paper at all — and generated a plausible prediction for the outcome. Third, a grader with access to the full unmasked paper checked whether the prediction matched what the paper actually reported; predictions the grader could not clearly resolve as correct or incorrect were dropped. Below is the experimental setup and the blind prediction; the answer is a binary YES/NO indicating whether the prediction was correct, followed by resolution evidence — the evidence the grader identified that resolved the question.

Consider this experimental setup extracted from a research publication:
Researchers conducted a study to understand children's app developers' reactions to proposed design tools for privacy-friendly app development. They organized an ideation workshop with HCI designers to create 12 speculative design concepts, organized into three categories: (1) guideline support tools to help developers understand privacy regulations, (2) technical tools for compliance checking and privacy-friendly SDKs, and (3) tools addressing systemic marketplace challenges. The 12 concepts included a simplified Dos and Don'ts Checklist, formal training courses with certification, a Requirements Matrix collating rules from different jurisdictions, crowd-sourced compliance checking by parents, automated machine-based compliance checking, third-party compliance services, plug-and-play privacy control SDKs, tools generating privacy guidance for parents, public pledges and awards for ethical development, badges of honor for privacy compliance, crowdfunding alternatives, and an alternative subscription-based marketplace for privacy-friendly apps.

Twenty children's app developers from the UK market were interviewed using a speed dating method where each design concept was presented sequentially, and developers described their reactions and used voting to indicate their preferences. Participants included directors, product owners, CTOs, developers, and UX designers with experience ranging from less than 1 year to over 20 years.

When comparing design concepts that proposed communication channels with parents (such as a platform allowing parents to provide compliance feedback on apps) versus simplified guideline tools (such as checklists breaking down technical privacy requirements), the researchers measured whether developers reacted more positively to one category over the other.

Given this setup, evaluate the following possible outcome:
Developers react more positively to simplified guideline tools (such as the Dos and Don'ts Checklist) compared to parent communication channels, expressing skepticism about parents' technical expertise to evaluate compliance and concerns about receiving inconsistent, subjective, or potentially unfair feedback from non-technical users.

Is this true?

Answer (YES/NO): YES